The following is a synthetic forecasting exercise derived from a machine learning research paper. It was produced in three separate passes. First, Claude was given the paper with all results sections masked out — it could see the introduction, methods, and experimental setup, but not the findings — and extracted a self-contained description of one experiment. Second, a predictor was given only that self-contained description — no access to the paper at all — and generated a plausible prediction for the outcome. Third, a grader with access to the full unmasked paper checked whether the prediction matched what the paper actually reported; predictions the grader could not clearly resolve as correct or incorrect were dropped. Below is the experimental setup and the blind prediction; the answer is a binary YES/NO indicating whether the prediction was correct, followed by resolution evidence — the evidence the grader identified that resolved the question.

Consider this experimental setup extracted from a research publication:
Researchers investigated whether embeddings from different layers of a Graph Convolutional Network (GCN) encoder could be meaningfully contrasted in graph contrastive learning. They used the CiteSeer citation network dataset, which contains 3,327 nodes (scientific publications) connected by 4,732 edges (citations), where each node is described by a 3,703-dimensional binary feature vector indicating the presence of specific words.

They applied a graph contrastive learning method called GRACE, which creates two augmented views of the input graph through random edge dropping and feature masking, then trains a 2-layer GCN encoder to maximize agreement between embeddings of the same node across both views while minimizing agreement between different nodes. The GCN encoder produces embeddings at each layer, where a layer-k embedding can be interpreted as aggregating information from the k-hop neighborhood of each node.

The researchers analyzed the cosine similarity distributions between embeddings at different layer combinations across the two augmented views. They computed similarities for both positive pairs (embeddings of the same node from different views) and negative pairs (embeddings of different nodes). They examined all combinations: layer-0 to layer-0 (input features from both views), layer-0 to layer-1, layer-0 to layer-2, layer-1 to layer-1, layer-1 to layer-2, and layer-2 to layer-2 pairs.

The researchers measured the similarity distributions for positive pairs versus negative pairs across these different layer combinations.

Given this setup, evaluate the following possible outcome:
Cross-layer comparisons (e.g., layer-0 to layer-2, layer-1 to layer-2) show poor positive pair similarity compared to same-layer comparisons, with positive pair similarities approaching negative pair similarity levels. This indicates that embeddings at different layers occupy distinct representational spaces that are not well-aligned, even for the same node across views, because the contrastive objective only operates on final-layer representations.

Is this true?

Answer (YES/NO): NO